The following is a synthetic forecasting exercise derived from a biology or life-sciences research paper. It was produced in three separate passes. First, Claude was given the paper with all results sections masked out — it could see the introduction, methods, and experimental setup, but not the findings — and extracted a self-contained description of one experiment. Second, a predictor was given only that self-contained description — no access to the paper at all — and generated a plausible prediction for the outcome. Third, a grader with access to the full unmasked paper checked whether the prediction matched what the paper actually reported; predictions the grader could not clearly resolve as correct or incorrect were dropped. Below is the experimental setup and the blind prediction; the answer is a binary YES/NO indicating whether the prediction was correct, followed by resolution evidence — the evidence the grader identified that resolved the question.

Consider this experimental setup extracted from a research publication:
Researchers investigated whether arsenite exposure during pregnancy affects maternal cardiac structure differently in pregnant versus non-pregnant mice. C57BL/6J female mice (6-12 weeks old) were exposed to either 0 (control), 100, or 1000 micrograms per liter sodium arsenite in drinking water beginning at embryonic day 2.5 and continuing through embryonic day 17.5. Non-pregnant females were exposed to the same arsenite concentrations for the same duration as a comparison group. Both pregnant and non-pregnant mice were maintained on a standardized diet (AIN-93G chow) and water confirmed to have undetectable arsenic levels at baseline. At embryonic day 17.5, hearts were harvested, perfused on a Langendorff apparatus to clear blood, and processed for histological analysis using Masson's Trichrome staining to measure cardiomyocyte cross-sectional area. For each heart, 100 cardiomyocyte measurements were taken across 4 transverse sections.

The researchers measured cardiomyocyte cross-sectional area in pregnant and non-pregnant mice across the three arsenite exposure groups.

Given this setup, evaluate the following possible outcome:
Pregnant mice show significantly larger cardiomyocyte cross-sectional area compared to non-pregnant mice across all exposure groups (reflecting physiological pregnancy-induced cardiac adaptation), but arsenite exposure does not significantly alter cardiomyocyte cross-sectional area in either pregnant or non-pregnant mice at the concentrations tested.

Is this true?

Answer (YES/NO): NO